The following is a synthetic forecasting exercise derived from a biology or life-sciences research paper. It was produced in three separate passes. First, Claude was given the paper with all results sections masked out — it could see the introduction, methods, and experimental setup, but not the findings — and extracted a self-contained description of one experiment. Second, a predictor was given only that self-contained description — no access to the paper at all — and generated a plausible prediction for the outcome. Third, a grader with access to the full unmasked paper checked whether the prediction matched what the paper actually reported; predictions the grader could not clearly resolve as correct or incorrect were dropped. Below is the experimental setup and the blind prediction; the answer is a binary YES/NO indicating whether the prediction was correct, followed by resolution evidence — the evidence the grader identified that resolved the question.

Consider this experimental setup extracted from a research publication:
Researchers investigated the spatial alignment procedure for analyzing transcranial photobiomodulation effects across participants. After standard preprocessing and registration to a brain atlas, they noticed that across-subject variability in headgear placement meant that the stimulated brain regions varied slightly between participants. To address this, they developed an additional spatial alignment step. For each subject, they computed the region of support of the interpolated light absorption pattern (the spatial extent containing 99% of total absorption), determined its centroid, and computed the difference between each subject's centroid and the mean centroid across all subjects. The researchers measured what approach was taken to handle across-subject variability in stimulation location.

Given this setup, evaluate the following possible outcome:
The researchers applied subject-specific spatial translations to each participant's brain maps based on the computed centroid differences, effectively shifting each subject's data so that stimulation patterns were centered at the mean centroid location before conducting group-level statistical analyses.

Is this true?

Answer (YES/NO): YES